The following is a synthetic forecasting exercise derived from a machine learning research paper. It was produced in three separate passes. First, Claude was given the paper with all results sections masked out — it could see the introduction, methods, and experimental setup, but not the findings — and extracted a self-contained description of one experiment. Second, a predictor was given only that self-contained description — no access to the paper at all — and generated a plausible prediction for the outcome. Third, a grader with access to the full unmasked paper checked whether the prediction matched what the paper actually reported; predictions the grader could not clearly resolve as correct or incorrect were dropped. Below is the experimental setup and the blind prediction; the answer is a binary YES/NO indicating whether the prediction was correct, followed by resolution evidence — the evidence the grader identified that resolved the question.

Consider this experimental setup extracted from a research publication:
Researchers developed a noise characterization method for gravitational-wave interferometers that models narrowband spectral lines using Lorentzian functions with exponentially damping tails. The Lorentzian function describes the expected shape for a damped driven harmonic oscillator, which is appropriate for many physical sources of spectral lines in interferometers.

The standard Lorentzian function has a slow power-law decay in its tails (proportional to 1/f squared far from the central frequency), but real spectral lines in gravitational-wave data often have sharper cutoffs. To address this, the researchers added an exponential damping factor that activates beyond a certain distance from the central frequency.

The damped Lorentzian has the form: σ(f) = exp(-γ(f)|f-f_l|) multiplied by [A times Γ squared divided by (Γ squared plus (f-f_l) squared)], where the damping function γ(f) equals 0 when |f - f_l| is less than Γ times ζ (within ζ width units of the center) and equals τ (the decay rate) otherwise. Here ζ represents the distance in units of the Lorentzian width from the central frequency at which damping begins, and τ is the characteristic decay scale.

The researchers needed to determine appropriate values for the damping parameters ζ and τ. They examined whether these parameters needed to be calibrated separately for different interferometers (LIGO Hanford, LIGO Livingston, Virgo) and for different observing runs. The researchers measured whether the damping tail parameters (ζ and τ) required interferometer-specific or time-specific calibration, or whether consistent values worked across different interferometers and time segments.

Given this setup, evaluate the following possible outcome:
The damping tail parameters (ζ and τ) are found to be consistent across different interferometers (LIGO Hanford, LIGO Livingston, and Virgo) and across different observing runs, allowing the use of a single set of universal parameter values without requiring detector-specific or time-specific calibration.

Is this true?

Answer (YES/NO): YES